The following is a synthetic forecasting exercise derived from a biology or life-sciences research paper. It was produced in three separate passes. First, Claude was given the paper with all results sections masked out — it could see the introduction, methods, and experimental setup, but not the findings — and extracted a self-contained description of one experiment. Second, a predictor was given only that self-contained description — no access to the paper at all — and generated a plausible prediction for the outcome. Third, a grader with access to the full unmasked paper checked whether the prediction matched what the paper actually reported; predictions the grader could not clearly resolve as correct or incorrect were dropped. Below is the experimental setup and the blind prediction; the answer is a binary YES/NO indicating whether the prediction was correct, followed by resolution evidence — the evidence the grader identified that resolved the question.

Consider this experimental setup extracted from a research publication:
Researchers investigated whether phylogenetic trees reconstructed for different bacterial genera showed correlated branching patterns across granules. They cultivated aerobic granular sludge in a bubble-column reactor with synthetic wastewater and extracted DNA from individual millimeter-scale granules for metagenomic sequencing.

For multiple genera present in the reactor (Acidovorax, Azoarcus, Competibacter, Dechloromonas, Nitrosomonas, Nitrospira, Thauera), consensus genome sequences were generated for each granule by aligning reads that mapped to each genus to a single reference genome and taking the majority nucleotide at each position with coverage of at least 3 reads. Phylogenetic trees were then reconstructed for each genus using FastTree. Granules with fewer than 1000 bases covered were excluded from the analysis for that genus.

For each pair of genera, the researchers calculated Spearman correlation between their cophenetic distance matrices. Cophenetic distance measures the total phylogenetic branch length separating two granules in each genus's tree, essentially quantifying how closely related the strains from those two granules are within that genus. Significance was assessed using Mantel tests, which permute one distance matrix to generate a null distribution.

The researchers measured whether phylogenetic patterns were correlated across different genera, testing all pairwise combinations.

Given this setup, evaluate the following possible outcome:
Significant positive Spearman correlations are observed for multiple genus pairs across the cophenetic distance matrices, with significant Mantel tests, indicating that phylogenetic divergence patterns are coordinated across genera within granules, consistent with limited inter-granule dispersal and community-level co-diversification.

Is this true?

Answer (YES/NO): YES